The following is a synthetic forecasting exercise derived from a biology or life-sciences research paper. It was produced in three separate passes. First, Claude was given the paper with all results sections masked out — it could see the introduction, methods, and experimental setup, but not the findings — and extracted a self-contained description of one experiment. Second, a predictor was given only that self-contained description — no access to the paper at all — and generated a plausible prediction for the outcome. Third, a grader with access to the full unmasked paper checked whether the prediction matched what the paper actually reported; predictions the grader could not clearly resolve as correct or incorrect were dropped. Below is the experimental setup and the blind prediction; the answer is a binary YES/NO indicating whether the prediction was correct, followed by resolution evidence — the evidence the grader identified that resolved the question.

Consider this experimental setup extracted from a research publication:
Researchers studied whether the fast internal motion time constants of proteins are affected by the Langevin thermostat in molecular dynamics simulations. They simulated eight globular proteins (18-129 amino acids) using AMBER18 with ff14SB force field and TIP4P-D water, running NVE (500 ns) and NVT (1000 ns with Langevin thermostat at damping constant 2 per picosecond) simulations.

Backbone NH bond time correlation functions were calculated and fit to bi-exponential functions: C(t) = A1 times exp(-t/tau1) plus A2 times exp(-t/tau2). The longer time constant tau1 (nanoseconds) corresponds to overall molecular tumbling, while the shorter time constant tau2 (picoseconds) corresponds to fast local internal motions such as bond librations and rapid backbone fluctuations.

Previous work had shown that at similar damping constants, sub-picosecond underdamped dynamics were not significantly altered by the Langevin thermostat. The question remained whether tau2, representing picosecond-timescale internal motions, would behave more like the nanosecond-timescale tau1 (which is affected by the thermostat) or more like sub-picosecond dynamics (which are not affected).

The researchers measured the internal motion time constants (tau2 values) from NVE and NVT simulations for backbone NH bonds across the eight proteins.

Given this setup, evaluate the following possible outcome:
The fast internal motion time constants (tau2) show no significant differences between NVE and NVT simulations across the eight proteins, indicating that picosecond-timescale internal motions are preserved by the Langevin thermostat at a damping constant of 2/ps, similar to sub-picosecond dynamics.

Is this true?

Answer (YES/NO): NO